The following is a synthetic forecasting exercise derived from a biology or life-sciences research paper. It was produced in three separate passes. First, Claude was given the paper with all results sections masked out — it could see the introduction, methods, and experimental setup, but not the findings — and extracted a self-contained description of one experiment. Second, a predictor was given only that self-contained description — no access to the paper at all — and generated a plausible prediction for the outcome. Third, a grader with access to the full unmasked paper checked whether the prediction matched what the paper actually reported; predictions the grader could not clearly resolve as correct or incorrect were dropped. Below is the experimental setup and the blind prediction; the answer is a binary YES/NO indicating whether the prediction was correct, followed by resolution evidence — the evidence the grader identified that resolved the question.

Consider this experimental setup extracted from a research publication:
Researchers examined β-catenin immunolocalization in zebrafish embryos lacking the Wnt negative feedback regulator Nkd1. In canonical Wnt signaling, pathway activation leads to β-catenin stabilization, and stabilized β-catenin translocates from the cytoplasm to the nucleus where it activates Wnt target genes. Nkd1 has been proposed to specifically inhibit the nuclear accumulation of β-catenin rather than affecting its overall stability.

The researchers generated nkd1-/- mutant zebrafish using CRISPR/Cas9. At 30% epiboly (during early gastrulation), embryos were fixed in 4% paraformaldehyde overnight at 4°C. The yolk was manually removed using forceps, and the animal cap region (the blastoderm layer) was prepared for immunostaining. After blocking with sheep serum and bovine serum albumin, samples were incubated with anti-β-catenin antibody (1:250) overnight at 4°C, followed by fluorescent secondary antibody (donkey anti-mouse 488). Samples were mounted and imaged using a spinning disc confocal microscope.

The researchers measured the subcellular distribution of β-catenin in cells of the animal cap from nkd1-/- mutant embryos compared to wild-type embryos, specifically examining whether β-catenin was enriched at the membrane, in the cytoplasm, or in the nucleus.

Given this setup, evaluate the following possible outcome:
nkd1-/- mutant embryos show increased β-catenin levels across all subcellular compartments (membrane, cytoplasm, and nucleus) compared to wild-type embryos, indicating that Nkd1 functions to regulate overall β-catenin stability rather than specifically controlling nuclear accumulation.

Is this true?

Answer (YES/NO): NO